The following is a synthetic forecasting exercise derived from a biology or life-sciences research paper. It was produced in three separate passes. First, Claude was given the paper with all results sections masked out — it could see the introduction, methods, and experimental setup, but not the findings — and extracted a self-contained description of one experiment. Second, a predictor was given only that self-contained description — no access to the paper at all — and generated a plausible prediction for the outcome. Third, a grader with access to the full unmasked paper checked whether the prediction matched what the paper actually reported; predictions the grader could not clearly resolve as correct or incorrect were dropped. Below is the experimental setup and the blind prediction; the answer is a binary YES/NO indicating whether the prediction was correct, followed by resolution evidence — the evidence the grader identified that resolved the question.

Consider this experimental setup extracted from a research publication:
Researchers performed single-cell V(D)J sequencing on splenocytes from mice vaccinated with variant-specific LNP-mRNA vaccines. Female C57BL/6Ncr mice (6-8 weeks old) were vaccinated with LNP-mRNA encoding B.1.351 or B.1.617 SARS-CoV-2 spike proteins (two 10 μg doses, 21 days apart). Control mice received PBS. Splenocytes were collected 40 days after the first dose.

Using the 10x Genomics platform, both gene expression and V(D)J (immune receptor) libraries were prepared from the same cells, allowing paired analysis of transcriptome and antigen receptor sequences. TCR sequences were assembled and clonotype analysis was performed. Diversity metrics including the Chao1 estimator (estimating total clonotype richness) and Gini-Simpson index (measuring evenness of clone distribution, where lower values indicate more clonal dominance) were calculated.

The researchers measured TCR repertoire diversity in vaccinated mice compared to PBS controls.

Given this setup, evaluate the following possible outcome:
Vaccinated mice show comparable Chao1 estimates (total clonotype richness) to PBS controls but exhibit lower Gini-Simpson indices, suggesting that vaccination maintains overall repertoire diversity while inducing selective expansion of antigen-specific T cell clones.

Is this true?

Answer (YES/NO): NO